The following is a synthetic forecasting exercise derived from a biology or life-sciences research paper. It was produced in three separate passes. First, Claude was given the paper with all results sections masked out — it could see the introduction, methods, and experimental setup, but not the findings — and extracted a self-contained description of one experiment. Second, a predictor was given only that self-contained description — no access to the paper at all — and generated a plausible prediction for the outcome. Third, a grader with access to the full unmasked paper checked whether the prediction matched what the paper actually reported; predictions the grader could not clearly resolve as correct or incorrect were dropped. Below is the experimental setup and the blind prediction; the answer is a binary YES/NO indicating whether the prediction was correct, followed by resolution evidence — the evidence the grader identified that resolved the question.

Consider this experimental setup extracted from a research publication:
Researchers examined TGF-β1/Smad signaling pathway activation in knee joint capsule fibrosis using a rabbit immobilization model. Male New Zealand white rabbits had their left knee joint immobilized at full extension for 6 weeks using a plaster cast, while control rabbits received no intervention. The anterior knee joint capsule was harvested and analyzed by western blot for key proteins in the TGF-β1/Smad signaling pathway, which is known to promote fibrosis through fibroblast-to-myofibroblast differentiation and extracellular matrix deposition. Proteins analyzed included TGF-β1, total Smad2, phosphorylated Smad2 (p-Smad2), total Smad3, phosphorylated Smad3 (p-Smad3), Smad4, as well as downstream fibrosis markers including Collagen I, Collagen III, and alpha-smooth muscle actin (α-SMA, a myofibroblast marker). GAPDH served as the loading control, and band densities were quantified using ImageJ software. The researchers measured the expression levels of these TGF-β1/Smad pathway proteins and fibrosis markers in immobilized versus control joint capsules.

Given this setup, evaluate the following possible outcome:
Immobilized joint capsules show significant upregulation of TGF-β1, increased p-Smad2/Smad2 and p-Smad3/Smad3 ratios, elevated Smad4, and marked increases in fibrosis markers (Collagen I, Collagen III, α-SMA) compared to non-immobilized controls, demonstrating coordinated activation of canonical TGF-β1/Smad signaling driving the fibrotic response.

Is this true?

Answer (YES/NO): YES